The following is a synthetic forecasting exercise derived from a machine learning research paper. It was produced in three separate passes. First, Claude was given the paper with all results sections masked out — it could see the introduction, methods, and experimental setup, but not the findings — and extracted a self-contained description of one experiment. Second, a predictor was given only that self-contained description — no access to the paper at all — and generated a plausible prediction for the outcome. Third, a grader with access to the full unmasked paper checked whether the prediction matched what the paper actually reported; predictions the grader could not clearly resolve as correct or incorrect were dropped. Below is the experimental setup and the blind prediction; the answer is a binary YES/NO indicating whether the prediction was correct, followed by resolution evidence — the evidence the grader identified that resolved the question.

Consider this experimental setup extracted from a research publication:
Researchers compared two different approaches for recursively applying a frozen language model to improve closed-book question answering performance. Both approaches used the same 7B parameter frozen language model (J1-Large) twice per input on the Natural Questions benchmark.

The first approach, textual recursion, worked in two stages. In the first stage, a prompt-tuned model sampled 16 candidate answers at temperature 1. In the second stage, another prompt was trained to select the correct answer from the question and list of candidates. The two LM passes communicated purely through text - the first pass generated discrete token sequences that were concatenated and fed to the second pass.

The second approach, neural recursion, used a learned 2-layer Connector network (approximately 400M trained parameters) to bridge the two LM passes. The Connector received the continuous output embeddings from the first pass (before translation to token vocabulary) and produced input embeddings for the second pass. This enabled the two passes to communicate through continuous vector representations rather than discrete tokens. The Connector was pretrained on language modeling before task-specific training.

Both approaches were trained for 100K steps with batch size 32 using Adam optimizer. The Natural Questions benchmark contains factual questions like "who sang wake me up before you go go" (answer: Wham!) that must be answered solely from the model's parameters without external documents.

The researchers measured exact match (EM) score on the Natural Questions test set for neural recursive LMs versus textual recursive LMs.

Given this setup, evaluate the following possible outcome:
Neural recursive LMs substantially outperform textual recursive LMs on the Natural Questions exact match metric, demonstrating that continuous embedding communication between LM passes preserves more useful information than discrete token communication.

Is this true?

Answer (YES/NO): YES